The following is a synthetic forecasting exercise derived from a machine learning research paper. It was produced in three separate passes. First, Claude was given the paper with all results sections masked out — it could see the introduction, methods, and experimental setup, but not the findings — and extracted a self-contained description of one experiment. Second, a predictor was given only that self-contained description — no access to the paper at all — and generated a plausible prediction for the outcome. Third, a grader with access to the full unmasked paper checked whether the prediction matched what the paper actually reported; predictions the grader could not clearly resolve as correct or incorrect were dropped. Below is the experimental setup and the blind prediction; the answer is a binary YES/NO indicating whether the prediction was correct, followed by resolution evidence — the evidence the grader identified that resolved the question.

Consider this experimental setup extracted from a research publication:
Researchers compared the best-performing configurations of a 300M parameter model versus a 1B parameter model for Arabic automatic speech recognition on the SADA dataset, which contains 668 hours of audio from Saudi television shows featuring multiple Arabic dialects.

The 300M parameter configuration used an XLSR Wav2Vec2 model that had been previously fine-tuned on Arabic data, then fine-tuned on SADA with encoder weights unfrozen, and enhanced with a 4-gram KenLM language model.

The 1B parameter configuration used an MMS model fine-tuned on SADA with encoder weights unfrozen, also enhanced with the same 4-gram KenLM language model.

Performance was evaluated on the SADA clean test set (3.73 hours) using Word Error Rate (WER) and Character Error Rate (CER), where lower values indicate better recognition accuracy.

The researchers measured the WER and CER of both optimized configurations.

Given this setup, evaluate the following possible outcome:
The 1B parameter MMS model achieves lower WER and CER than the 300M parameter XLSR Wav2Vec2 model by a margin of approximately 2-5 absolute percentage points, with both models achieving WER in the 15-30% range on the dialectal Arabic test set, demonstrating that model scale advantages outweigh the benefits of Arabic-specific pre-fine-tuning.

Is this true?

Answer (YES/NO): NO